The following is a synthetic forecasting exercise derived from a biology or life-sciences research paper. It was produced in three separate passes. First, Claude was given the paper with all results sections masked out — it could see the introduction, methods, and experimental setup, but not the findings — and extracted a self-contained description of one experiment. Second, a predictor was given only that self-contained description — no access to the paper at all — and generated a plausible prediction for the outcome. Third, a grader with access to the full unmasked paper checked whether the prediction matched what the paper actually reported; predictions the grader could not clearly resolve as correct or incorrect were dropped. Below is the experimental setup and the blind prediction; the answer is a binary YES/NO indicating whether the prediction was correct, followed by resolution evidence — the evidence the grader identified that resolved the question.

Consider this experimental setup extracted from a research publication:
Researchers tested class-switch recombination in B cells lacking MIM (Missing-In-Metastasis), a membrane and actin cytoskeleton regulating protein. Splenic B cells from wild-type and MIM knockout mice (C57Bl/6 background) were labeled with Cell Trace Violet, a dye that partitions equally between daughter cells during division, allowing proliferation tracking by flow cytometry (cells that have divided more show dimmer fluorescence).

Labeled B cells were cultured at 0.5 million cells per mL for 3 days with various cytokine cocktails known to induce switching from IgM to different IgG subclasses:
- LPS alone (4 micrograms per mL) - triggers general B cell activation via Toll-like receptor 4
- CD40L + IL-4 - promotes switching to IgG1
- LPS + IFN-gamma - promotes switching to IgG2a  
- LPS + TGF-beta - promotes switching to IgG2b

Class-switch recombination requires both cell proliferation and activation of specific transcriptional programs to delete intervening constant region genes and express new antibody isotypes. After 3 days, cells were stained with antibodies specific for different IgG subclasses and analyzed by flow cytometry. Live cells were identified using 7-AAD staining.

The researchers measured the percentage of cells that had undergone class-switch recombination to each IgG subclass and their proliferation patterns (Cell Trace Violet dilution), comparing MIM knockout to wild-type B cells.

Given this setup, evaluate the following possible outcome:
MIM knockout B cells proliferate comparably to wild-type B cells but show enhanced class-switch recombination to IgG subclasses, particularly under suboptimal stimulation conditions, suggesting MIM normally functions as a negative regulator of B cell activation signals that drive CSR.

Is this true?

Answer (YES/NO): NO